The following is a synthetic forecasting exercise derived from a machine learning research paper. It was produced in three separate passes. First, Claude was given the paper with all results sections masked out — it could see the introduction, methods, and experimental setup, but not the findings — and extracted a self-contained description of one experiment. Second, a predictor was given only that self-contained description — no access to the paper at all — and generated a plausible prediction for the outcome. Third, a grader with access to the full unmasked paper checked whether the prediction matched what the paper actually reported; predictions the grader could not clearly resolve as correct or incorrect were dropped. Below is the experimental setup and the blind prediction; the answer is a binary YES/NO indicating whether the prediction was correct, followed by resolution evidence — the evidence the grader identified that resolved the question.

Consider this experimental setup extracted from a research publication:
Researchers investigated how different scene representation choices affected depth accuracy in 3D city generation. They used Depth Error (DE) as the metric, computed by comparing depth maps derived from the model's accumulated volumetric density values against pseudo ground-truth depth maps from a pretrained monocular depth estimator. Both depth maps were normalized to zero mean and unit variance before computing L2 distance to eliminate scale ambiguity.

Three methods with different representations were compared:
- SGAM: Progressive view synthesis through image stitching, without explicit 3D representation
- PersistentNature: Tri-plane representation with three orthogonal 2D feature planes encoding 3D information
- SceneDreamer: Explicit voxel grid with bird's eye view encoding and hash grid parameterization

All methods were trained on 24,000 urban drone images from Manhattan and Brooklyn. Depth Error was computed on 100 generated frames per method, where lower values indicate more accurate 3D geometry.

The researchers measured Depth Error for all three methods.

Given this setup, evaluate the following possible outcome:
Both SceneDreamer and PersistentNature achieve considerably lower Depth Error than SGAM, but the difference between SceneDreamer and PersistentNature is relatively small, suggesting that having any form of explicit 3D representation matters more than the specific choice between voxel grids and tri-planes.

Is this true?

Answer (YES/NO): NO